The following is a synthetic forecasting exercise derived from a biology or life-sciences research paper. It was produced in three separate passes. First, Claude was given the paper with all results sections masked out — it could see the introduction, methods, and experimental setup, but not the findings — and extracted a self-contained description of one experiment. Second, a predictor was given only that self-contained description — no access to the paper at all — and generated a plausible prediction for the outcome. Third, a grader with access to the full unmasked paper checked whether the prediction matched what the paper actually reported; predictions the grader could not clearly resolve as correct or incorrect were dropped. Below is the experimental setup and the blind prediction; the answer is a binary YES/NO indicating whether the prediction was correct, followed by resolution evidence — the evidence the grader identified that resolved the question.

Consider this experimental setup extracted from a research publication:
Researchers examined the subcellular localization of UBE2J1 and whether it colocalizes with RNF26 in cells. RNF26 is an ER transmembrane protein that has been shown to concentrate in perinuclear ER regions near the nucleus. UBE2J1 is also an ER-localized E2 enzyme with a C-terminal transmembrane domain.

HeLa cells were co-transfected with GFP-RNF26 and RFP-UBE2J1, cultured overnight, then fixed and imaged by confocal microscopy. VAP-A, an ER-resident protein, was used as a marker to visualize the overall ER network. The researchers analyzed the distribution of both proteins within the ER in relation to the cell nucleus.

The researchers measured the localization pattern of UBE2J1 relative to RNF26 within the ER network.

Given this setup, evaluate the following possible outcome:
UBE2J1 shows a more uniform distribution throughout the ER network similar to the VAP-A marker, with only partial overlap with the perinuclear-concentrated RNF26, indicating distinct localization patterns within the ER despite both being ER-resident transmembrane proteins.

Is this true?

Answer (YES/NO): NO